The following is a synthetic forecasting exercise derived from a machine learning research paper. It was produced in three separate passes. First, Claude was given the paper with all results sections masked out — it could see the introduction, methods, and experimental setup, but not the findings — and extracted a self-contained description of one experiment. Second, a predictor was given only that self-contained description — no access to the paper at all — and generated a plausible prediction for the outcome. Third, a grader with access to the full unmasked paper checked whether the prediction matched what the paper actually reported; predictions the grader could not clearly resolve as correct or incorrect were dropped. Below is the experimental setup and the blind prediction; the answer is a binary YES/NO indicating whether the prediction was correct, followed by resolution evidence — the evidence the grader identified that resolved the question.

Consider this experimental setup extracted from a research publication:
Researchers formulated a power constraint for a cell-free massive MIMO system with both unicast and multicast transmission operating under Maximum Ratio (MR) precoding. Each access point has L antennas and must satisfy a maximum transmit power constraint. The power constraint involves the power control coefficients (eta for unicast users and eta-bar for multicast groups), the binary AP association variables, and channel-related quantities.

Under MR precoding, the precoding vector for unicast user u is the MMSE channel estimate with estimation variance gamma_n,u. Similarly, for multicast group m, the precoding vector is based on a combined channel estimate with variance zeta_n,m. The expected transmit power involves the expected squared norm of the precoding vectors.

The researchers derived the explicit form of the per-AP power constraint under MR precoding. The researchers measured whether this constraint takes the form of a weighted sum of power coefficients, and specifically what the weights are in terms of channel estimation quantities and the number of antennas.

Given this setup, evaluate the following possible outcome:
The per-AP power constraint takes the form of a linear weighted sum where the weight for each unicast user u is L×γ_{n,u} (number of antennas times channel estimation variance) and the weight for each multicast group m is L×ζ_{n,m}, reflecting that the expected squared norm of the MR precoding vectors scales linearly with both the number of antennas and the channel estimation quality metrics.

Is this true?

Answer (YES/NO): YES